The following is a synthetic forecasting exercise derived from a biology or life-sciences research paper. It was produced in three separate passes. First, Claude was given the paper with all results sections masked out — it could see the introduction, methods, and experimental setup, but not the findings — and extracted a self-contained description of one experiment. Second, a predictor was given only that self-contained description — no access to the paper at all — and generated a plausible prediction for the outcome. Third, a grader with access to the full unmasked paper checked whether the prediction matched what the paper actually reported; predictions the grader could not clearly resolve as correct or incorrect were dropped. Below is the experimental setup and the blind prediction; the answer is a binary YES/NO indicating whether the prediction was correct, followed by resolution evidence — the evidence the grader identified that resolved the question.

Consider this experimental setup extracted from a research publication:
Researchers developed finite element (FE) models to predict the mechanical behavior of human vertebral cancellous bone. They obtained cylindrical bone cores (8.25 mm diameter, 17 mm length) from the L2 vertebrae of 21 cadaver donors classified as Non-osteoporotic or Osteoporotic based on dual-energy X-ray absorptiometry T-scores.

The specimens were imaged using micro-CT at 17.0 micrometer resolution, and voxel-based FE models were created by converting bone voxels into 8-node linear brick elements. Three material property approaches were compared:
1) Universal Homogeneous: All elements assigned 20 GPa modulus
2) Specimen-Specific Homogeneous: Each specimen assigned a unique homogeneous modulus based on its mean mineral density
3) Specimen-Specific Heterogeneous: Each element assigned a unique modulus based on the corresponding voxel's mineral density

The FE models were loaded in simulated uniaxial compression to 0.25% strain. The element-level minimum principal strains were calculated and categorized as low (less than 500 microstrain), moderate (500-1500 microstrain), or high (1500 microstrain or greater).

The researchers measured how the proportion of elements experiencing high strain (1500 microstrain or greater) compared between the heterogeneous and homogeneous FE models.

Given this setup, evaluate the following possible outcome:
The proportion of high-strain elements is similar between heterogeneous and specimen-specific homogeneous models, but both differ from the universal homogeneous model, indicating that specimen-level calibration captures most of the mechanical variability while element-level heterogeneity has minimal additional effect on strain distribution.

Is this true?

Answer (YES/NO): NO